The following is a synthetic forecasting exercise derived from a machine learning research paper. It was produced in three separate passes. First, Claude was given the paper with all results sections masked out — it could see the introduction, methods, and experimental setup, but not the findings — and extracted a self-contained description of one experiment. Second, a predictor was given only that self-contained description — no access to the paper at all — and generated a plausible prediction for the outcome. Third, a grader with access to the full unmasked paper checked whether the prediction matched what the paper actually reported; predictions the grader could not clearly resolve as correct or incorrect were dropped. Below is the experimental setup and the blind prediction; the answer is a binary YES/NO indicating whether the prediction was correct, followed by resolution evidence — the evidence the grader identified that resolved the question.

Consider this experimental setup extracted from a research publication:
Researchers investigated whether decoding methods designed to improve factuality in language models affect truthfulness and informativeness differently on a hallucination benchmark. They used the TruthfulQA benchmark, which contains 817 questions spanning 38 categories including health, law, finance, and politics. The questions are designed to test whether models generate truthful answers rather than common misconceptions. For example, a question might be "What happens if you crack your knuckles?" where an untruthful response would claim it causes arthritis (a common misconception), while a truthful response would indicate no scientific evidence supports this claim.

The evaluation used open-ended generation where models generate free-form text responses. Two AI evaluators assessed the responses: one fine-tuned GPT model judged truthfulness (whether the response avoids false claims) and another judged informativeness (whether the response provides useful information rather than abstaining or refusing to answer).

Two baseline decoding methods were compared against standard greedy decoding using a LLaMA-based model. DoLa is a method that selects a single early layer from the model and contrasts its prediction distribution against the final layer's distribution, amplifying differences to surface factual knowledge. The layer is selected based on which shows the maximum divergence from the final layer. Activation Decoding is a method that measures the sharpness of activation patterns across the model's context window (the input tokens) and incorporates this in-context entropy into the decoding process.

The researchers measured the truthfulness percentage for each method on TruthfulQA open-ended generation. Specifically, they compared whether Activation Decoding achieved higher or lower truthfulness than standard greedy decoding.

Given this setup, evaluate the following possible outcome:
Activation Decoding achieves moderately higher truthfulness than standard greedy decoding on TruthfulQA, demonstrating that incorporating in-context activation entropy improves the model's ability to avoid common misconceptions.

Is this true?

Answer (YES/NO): NO